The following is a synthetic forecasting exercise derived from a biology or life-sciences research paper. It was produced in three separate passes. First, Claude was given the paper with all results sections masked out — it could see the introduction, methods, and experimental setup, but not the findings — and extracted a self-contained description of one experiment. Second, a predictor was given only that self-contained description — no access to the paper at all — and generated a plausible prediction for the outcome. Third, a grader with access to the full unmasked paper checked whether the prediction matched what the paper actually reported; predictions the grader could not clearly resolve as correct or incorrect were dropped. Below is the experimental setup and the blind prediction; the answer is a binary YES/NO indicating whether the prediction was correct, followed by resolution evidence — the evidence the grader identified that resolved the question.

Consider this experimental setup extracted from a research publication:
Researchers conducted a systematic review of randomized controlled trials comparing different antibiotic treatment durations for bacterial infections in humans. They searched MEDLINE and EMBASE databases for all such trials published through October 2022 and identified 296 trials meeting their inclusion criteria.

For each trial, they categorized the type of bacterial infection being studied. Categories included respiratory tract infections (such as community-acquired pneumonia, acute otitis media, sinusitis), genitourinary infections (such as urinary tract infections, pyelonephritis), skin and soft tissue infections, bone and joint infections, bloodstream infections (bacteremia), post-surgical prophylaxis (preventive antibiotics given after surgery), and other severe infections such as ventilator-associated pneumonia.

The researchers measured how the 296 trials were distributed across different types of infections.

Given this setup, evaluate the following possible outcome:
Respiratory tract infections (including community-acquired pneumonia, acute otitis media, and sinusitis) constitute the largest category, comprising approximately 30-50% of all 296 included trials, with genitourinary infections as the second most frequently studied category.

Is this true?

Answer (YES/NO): NO